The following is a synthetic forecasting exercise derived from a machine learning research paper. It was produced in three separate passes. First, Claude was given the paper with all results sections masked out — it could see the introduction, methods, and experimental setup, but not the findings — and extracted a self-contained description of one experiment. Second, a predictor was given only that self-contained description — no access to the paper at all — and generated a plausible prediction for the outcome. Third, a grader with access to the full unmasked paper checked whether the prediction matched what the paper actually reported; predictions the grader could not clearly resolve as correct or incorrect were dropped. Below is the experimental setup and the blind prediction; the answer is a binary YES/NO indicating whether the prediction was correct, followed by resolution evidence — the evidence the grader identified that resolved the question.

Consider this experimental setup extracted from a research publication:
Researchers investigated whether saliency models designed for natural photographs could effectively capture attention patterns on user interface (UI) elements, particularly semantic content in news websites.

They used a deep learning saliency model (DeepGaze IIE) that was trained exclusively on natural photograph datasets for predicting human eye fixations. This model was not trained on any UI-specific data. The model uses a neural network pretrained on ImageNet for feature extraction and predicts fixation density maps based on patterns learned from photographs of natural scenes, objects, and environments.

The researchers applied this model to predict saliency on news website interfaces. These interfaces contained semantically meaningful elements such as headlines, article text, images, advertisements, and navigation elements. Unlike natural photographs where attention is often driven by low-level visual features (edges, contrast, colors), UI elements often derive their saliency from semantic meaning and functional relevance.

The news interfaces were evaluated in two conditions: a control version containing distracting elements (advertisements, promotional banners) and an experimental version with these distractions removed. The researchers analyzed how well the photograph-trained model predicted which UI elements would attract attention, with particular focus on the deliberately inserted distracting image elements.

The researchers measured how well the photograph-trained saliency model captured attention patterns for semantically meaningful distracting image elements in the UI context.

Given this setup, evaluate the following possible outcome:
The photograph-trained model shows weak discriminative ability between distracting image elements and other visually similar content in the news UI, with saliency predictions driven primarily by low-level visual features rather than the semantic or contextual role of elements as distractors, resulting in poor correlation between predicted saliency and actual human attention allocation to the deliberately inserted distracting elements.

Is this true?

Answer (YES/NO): YES